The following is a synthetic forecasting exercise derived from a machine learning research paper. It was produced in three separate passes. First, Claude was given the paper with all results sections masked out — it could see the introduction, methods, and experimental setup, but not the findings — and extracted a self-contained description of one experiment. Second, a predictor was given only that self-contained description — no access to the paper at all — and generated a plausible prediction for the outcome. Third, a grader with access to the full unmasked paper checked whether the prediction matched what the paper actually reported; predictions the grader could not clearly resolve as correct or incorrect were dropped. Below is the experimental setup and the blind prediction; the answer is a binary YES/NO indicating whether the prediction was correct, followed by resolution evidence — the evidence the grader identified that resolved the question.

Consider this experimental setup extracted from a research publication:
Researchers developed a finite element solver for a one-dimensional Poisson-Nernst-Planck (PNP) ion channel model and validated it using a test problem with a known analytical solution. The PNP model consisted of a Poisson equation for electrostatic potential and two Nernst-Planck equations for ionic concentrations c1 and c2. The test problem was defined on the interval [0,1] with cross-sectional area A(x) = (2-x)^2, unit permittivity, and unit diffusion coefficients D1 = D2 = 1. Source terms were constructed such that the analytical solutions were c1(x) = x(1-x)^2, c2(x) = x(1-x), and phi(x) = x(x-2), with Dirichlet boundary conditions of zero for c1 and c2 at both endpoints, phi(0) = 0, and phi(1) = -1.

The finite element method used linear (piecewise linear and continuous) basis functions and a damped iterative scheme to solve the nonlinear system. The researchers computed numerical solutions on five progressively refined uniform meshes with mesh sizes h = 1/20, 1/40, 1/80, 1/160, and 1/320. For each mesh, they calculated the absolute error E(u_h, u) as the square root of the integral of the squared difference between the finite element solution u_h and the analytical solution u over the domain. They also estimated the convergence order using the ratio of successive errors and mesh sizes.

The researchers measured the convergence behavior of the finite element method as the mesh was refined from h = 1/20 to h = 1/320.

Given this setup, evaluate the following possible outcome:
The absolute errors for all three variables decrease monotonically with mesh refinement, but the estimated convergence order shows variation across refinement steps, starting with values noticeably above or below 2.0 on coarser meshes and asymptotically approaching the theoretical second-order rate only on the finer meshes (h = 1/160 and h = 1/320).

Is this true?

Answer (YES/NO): NO